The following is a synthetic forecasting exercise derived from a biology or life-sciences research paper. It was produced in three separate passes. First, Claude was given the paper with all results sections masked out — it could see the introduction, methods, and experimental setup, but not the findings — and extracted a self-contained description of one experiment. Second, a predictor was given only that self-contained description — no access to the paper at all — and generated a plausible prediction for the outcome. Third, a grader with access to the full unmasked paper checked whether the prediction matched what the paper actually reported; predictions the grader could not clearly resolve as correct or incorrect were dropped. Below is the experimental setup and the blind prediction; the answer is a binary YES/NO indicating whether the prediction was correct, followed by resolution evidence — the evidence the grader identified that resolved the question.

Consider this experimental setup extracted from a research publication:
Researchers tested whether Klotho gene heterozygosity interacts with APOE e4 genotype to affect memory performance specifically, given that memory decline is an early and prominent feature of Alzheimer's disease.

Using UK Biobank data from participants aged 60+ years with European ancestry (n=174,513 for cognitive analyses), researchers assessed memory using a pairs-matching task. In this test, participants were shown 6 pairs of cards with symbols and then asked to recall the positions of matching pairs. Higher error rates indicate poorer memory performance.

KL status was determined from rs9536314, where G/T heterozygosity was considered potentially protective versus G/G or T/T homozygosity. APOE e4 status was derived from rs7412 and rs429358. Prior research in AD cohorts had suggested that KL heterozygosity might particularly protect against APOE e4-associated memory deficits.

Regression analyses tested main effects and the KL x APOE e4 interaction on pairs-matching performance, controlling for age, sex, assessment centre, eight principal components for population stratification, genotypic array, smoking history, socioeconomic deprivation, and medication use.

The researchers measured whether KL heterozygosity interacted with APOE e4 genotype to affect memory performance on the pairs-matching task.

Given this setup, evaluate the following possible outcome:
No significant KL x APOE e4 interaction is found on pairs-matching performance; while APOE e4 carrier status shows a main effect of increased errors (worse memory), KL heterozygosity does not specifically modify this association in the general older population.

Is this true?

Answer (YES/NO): NO